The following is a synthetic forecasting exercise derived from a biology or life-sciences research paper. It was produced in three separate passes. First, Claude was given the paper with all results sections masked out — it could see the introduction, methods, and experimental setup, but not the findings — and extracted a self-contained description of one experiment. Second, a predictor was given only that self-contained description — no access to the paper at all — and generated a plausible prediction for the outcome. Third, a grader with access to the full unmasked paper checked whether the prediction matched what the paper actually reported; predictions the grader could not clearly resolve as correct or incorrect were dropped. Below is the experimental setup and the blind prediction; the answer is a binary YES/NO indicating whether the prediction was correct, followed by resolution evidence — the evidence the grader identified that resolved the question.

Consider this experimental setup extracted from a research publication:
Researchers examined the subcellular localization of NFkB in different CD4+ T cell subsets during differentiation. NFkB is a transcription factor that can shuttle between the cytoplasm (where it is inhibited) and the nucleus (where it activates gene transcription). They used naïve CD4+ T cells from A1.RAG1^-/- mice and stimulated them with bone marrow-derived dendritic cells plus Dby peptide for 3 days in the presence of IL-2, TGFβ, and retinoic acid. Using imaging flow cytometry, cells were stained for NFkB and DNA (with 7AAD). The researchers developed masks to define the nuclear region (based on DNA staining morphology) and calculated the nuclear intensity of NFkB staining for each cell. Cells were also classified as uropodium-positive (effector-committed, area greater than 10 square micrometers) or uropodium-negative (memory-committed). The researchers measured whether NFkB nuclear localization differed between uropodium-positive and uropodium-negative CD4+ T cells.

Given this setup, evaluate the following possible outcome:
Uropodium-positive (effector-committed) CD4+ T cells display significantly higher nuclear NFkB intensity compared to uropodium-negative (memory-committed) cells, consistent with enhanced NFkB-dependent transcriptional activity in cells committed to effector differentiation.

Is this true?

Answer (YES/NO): NO